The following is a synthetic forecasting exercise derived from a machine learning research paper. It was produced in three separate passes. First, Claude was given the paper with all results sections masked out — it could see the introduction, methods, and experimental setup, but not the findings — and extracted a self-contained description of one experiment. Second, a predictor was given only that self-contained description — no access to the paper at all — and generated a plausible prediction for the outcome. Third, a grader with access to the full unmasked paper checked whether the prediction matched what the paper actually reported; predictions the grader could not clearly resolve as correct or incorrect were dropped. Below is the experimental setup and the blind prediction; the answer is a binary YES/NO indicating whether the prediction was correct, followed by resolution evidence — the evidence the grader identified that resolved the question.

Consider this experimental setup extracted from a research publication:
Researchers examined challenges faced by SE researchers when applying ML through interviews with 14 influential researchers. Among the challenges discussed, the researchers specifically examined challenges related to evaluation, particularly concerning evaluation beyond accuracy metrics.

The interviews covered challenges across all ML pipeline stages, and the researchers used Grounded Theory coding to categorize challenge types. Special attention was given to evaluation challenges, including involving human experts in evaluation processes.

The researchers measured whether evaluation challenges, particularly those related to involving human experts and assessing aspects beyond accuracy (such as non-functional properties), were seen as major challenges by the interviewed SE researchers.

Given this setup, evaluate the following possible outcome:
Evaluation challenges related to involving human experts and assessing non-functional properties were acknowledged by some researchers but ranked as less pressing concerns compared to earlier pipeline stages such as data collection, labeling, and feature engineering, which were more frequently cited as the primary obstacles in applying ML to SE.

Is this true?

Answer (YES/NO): NO